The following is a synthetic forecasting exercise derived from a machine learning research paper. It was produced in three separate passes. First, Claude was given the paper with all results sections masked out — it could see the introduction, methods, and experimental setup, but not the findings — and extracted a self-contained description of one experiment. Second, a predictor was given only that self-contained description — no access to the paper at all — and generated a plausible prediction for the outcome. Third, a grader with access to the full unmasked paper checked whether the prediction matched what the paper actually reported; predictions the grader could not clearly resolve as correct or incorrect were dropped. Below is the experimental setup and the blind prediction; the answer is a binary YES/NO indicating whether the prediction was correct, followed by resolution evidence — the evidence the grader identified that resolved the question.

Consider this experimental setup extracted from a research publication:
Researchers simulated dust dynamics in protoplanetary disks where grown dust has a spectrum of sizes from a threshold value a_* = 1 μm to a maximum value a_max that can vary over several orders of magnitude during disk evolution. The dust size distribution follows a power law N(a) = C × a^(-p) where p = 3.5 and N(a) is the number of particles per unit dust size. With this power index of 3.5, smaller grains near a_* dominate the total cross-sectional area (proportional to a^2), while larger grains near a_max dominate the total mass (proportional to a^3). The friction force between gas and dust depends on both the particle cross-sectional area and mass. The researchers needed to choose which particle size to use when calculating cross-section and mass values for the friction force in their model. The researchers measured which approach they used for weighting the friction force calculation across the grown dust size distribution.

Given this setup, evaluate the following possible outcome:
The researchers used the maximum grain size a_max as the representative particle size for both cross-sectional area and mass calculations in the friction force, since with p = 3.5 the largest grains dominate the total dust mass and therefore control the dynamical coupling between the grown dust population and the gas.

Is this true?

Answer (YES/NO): YES